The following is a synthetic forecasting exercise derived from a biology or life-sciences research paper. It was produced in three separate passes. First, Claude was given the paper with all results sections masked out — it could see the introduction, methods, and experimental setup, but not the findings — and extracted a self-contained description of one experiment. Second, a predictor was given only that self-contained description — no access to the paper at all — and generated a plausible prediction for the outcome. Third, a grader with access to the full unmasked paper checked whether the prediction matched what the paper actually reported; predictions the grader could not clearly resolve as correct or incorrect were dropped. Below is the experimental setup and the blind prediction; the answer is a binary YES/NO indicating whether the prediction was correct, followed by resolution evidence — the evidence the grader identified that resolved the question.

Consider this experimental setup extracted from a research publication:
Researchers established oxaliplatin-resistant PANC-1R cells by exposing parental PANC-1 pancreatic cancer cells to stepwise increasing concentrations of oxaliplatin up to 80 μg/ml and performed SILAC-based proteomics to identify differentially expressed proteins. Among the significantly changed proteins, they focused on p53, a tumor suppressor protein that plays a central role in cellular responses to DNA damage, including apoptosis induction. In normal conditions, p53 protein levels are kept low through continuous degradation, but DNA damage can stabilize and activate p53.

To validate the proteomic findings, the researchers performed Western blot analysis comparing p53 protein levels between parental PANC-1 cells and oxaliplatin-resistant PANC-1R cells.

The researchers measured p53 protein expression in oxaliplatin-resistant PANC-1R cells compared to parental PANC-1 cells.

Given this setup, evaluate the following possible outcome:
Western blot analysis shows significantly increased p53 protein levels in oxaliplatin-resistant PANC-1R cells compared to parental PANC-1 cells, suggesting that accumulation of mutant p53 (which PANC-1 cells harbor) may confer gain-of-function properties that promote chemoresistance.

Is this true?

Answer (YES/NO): YES